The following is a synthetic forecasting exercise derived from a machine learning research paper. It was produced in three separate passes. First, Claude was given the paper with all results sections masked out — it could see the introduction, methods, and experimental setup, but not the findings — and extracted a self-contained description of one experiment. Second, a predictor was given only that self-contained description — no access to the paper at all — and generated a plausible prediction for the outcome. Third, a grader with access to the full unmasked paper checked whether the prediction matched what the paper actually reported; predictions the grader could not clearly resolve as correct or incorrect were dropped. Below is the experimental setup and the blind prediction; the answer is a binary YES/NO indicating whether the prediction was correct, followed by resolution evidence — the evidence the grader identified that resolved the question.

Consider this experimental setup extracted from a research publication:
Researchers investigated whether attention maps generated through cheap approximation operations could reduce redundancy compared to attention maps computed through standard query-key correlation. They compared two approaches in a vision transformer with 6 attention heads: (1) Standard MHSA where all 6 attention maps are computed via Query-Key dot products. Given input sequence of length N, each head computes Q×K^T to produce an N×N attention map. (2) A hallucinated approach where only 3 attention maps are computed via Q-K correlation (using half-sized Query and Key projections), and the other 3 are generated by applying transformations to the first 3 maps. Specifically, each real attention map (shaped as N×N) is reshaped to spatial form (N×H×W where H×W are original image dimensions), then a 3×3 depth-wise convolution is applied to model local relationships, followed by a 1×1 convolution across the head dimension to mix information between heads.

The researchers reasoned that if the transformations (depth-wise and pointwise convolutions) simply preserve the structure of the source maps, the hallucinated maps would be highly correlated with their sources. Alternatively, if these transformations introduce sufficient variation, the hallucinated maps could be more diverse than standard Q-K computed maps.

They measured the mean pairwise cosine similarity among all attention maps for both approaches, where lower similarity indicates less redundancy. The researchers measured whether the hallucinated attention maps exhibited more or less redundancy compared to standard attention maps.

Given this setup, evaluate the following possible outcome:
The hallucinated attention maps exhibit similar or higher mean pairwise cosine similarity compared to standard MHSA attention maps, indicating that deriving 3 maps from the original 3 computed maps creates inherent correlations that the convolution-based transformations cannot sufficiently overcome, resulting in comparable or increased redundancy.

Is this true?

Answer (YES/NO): NO